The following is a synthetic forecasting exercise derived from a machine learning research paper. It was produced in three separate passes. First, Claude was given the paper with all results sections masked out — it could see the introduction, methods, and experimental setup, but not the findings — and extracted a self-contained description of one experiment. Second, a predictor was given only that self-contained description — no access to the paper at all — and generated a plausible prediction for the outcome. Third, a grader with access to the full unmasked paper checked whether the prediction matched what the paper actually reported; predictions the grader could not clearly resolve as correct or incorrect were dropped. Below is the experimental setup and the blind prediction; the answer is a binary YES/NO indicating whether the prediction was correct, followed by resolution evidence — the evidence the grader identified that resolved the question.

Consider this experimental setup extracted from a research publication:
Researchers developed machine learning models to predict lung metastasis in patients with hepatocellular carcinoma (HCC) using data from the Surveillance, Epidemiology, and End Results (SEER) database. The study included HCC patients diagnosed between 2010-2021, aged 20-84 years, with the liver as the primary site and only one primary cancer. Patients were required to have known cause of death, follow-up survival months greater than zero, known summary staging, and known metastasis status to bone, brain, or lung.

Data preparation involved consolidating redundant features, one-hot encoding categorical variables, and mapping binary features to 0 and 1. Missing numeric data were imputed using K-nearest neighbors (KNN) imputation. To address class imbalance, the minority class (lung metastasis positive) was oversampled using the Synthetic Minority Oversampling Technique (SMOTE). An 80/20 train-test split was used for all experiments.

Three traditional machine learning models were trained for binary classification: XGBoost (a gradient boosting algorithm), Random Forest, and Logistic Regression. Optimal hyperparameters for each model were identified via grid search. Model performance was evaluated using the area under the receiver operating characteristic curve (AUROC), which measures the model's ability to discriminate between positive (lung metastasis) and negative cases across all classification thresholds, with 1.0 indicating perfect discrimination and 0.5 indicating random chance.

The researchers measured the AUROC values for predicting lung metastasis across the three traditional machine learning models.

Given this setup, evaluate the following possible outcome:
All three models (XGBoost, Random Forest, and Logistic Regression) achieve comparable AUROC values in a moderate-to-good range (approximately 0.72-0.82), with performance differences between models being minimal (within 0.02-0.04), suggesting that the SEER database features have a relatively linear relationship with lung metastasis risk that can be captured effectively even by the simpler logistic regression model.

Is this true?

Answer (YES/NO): NO